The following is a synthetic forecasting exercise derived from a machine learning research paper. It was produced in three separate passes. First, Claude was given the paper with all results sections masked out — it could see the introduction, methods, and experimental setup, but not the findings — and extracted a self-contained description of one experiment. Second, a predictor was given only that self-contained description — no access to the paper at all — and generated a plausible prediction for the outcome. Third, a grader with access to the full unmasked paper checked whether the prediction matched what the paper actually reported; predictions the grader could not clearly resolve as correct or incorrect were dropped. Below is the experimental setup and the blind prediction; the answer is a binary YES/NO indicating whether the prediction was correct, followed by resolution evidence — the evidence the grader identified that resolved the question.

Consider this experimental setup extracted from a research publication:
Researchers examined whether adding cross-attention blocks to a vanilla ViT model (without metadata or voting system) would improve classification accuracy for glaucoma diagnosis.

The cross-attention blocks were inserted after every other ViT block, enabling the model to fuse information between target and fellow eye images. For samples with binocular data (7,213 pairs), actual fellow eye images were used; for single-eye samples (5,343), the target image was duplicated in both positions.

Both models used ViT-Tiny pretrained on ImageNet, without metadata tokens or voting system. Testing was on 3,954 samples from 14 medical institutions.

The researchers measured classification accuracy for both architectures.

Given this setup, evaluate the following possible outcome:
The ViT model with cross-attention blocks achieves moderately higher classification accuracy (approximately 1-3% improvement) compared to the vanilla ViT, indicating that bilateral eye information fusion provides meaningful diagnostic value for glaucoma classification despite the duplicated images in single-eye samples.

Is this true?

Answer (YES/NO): NO